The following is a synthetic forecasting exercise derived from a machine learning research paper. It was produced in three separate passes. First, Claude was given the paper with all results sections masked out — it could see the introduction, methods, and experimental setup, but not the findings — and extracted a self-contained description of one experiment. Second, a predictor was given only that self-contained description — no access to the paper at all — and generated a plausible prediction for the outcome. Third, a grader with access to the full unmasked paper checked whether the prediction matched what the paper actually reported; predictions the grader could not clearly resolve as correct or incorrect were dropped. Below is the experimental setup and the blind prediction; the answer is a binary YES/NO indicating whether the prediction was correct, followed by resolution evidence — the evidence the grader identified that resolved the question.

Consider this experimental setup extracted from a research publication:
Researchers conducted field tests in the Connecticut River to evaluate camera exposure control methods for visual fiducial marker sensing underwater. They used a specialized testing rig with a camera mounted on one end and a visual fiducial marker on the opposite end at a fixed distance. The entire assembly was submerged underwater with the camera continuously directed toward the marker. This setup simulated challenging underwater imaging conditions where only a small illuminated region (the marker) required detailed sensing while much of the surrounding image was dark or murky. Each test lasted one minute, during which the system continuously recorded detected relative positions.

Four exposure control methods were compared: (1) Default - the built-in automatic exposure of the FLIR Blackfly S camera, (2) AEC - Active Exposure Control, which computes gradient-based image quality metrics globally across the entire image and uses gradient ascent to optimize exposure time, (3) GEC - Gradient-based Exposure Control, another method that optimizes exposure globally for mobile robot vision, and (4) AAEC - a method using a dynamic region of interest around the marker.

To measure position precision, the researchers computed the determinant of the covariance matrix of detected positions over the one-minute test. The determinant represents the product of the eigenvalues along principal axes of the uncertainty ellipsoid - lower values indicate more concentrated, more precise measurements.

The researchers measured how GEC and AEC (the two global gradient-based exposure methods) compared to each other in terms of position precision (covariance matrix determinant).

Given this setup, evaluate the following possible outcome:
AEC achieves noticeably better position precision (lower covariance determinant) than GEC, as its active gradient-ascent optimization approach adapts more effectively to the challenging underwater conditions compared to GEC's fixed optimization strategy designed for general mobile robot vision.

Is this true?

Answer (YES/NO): NO